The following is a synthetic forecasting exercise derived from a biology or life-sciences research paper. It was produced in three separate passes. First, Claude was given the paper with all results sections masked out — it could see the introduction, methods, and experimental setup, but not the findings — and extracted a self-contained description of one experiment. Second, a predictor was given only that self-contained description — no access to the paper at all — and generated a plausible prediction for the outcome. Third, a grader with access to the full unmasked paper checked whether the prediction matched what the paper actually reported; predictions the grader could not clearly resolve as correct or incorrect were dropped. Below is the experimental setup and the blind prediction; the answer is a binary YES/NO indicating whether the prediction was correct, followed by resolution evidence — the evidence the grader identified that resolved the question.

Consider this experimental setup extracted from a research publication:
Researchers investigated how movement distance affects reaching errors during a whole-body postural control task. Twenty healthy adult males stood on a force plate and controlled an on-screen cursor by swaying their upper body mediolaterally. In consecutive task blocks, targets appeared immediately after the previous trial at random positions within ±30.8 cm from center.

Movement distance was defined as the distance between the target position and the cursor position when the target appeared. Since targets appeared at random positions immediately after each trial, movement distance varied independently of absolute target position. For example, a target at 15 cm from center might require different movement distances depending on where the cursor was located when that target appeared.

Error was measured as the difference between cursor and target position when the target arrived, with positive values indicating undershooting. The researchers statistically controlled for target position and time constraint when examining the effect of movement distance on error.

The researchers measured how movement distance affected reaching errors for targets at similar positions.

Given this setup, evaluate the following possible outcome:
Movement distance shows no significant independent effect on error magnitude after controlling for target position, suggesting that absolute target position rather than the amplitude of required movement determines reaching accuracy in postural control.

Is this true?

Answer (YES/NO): NO